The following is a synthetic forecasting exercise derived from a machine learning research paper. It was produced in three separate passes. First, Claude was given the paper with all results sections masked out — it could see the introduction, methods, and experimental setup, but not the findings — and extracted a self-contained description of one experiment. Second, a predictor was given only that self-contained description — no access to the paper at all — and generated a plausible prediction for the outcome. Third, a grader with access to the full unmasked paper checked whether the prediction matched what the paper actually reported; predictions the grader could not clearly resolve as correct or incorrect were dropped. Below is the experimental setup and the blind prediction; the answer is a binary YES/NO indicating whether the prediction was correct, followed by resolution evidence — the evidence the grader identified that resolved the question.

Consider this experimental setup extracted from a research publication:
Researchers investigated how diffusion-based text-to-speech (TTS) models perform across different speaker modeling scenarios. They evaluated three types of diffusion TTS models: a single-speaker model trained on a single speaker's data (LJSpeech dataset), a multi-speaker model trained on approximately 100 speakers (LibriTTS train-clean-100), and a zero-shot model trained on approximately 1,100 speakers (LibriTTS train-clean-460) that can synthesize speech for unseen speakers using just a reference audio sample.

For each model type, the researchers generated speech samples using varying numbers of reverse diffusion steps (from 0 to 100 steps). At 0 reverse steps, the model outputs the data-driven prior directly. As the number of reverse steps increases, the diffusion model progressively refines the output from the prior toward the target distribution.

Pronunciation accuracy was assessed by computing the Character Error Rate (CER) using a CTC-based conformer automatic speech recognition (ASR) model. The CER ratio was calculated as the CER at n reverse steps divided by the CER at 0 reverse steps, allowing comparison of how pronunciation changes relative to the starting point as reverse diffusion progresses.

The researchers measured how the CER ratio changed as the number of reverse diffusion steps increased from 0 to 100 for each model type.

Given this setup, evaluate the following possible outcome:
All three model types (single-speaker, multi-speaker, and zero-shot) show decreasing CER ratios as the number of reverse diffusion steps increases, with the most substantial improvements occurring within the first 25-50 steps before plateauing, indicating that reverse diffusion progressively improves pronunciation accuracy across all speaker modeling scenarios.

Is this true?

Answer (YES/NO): NO